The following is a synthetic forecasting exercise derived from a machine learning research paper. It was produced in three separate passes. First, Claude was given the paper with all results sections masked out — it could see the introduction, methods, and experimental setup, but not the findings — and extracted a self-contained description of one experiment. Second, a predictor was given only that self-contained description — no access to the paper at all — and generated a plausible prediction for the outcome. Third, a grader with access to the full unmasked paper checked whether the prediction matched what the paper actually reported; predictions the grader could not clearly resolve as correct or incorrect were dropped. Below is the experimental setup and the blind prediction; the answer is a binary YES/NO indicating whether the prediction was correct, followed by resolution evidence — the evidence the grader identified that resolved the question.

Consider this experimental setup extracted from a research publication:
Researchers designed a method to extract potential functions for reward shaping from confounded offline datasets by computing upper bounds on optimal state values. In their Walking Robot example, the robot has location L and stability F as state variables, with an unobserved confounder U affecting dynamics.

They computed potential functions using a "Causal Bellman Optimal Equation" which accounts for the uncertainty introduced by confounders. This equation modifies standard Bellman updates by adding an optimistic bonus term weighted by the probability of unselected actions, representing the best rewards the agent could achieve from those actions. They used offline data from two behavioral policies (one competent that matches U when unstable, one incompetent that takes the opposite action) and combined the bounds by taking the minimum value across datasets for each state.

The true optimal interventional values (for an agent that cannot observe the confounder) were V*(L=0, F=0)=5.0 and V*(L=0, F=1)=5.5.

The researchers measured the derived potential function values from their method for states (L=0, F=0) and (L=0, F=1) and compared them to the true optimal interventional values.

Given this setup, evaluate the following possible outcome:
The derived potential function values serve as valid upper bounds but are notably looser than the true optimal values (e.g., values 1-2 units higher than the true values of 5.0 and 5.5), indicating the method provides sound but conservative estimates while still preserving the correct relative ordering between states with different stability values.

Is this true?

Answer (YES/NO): NO